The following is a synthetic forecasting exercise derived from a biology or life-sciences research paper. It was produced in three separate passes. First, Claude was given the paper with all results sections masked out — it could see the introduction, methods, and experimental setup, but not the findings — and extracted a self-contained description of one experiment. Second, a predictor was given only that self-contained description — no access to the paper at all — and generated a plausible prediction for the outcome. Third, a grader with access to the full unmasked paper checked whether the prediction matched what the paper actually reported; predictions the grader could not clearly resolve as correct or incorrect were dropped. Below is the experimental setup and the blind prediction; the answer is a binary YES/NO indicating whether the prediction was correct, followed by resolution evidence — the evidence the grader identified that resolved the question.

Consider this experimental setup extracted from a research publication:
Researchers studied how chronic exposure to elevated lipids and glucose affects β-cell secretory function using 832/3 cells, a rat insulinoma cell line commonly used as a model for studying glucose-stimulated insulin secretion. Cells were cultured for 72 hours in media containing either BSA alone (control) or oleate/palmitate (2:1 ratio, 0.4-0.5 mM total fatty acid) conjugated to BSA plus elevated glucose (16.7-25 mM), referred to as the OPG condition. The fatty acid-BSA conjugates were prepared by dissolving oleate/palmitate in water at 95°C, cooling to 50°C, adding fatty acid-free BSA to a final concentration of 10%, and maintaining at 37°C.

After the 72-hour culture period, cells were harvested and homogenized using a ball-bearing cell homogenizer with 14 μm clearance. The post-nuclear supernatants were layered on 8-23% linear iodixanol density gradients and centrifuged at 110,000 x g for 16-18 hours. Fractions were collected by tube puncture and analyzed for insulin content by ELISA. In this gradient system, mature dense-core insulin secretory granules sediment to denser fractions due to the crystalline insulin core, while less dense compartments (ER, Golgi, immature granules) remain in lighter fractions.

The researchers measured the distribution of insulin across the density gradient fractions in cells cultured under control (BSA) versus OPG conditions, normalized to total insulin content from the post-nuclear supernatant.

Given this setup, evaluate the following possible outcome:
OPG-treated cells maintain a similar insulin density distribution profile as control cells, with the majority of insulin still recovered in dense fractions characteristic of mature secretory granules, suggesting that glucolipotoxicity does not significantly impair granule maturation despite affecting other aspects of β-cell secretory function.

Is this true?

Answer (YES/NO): NO